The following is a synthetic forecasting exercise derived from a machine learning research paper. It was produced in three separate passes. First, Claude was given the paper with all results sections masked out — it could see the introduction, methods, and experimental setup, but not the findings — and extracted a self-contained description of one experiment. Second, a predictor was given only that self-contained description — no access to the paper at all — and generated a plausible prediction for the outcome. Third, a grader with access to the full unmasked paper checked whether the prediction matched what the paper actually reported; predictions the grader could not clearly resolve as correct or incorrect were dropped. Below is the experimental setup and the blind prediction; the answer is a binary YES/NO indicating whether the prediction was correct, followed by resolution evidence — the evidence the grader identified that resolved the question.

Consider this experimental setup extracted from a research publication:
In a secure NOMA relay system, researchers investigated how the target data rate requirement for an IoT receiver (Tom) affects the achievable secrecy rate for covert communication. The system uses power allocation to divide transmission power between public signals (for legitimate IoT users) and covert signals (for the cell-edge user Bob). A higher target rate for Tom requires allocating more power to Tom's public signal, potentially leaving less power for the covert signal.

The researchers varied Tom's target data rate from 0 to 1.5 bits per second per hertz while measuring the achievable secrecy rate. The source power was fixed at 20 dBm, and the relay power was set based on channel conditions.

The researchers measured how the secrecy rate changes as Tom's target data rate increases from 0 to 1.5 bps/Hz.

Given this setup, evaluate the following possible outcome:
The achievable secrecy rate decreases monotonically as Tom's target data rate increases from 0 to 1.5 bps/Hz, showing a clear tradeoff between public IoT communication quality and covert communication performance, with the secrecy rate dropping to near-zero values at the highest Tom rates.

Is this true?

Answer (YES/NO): NO